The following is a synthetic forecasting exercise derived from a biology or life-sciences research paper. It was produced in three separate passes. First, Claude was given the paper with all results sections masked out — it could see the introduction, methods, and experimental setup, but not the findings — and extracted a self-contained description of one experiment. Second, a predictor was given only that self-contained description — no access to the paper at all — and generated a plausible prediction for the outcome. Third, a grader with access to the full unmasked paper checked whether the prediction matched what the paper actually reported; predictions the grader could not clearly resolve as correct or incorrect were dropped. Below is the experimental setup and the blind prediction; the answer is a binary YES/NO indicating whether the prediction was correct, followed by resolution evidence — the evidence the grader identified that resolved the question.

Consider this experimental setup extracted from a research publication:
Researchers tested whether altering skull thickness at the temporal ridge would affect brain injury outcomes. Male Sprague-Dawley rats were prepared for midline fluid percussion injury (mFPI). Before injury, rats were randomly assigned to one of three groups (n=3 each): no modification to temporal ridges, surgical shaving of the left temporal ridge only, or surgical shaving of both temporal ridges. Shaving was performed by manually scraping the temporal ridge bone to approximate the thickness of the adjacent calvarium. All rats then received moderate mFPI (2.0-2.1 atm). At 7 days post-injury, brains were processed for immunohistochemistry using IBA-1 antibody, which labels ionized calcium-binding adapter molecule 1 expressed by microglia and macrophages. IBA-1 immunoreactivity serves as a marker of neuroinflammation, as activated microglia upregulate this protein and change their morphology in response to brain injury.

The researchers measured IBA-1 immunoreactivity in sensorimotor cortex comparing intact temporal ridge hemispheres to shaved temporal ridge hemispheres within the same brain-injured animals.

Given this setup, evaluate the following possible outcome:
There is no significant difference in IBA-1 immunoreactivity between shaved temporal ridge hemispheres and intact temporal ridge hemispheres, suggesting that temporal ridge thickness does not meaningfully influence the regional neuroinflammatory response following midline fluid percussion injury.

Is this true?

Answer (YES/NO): NO